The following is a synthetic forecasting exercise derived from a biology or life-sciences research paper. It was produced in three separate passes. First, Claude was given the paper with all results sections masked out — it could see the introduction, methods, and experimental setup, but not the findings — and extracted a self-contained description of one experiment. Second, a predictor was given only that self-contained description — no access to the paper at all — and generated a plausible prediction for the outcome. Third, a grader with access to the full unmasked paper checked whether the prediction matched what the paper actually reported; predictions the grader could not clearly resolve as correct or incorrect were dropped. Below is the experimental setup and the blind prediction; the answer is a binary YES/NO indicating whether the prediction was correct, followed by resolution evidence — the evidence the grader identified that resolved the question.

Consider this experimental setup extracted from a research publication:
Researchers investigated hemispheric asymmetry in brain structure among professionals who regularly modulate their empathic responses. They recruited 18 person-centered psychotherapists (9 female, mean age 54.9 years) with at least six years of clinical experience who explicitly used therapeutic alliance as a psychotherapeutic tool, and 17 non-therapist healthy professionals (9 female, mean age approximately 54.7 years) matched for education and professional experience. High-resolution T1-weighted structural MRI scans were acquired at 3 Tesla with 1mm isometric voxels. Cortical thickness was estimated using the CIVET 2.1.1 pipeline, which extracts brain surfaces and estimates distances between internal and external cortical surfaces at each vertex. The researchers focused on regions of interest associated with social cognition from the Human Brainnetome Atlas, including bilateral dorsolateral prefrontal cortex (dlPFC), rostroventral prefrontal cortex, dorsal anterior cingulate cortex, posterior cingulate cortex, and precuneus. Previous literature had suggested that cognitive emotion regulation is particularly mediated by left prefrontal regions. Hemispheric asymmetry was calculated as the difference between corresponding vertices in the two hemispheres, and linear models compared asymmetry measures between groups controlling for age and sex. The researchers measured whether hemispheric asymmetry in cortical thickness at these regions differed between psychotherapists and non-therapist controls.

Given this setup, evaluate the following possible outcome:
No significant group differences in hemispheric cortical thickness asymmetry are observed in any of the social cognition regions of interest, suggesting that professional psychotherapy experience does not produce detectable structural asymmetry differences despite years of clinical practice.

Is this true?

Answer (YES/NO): NO